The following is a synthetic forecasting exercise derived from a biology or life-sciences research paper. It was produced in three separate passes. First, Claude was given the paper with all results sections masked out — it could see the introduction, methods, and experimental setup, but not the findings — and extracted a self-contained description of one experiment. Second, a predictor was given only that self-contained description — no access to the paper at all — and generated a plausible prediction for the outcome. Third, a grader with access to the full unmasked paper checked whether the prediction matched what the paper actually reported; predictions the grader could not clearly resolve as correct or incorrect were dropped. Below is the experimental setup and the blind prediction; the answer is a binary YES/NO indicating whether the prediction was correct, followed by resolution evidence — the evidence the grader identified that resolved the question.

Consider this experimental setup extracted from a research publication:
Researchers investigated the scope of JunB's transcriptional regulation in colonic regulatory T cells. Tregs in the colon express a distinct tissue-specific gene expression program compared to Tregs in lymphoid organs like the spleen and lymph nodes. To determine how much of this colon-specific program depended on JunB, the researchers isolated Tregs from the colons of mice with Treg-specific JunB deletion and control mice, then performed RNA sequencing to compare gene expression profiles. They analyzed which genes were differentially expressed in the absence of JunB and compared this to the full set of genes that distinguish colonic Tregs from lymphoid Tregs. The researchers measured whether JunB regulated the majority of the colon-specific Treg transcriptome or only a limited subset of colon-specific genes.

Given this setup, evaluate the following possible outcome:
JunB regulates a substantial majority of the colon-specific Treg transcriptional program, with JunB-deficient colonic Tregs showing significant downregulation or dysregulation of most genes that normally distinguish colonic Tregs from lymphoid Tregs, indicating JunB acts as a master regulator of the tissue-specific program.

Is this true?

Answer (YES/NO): NO